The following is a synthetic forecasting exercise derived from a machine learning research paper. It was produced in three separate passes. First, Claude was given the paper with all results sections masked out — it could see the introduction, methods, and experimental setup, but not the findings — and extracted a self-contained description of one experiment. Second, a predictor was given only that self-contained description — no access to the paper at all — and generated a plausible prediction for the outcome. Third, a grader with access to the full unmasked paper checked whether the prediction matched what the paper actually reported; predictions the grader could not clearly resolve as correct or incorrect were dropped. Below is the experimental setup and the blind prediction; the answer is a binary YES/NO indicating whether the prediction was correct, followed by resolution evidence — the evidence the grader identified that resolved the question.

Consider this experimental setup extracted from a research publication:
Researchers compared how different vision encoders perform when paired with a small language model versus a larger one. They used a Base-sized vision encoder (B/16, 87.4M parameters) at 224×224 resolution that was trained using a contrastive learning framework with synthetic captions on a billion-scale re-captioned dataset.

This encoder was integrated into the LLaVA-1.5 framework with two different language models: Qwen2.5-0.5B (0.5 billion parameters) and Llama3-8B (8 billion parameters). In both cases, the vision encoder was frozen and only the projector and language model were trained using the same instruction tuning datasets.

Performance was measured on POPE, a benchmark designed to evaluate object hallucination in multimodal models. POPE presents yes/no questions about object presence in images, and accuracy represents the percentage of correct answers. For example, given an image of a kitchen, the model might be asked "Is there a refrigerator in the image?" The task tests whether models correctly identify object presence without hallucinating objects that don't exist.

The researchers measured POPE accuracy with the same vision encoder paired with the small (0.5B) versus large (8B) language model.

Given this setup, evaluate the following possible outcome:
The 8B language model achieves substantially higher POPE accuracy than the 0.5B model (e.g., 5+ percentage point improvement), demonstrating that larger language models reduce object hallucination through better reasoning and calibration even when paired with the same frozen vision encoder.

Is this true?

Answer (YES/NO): NO